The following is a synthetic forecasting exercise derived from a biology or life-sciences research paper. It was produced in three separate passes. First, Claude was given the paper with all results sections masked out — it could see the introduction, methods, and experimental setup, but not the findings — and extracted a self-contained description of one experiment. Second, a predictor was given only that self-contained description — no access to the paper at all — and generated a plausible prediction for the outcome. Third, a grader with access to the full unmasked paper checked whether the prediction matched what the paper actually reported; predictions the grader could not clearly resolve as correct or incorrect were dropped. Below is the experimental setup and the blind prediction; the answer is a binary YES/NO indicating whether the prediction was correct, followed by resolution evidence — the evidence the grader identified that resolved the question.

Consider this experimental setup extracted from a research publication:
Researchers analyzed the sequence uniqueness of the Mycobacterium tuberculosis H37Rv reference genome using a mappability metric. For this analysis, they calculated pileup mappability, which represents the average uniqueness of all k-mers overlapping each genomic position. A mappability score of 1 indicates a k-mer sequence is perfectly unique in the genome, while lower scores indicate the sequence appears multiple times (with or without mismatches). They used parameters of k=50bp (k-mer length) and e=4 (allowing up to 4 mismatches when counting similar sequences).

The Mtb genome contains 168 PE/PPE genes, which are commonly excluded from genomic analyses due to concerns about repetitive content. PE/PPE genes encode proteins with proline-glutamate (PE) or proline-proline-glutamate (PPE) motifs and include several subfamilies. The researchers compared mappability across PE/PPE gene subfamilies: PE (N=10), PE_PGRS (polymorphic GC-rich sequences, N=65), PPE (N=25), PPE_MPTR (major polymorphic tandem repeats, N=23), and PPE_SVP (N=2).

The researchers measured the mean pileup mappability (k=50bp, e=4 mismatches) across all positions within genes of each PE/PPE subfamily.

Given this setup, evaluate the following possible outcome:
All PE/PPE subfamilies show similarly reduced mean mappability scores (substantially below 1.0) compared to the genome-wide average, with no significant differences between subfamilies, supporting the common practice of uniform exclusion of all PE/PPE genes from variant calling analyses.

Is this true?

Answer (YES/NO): NO